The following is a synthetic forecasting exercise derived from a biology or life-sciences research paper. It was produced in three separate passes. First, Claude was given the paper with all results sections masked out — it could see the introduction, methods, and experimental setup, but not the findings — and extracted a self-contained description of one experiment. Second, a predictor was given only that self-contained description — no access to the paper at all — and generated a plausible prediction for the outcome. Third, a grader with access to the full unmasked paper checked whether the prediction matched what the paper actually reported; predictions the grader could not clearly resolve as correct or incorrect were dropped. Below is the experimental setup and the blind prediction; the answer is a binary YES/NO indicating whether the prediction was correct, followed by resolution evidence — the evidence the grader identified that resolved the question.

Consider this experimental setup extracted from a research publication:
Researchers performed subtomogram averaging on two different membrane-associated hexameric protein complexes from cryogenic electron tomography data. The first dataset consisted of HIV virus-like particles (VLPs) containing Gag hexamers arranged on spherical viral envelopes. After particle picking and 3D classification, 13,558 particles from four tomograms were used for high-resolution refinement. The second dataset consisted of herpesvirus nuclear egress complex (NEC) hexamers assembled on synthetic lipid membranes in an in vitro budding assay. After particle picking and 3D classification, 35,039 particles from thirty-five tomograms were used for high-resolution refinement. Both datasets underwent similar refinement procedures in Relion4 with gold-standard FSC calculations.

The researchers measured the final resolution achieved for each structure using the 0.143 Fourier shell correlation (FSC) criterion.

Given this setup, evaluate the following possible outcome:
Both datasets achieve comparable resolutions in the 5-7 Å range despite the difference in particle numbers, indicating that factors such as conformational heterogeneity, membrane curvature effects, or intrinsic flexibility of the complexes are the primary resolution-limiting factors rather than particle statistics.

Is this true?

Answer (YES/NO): NO